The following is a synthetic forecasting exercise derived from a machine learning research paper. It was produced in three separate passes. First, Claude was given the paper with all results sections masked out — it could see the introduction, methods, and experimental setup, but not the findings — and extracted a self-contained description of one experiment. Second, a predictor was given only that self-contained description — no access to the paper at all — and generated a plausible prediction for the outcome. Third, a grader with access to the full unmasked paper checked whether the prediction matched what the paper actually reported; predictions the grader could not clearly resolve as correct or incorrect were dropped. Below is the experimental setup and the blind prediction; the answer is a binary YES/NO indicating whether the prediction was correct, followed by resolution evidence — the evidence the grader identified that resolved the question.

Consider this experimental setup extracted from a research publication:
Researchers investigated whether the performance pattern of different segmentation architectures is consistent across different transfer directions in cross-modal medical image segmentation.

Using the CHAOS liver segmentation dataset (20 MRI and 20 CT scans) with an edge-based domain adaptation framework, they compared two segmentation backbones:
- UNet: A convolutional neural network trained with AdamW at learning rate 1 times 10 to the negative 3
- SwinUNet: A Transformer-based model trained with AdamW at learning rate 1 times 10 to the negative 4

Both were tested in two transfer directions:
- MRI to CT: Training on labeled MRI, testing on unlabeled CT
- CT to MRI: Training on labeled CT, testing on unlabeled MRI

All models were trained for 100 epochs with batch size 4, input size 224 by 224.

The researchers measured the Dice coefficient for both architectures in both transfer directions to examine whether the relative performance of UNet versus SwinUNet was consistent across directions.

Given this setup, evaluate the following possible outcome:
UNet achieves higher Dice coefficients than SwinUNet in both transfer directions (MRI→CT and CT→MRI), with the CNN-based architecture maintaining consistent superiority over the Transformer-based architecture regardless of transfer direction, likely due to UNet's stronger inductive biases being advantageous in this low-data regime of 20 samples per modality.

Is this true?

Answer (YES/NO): NO